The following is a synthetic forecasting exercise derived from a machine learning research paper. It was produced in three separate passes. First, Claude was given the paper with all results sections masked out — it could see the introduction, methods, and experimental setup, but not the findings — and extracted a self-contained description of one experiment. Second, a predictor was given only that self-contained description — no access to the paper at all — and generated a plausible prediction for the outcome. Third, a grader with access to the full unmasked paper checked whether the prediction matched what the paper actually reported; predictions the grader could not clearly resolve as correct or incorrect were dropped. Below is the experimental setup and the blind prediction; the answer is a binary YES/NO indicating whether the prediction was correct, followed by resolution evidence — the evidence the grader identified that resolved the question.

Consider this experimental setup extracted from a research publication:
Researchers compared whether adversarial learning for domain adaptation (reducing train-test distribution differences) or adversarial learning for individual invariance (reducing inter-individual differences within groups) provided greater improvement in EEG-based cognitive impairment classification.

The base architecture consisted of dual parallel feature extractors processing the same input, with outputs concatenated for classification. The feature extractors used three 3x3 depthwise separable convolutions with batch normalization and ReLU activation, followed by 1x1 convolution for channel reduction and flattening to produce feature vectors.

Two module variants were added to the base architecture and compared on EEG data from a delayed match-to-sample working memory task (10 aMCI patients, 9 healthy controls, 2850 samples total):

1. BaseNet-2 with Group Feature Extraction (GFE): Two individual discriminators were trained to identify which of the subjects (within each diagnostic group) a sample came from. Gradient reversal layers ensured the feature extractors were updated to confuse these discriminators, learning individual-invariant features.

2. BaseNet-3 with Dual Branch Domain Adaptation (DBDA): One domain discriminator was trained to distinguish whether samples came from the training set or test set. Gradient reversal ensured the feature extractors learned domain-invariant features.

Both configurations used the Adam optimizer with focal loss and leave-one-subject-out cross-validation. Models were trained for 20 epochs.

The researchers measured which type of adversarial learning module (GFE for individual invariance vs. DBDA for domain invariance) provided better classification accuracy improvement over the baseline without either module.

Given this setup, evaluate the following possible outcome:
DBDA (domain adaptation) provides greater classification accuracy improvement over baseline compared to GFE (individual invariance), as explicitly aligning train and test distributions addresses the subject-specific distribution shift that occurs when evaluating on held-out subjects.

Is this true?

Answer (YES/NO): NO